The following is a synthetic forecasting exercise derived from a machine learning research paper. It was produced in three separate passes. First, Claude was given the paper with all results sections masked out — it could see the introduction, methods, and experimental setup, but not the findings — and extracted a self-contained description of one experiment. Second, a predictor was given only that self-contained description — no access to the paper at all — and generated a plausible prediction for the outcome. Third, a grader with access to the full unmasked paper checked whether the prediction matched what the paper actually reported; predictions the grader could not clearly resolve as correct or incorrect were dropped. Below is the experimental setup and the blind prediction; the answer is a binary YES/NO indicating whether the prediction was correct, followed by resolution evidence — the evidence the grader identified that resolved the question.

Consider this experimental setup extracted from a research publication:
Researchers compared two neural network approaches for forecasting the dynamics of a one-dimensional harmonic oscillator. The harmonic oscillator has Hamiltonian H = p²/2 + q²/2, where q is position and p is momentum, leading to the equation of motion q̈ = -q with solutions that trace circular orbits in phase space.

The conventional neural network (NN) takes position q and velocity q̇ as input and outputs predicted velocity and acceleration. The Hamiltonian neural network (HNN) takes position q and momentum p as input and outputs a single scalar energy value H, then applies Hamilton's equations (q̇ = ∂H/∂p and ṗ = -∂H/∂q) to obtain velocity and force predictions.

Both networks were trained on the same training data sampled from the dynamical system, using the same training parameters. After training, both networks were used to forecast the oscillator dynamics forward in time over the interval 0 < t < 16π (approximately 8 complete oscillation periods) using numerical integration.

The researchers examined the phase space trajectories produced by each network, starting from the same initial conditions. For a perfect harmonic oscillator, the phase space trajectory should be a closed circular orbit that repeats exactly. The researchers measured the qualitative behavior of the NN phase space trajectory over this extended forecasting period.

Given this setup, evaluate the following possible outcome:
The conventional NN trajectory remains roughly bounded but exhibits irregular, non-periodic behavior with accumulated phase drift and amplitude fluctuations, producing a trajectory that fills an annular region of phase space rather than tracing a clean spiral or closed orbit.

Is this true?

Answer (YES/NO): NO